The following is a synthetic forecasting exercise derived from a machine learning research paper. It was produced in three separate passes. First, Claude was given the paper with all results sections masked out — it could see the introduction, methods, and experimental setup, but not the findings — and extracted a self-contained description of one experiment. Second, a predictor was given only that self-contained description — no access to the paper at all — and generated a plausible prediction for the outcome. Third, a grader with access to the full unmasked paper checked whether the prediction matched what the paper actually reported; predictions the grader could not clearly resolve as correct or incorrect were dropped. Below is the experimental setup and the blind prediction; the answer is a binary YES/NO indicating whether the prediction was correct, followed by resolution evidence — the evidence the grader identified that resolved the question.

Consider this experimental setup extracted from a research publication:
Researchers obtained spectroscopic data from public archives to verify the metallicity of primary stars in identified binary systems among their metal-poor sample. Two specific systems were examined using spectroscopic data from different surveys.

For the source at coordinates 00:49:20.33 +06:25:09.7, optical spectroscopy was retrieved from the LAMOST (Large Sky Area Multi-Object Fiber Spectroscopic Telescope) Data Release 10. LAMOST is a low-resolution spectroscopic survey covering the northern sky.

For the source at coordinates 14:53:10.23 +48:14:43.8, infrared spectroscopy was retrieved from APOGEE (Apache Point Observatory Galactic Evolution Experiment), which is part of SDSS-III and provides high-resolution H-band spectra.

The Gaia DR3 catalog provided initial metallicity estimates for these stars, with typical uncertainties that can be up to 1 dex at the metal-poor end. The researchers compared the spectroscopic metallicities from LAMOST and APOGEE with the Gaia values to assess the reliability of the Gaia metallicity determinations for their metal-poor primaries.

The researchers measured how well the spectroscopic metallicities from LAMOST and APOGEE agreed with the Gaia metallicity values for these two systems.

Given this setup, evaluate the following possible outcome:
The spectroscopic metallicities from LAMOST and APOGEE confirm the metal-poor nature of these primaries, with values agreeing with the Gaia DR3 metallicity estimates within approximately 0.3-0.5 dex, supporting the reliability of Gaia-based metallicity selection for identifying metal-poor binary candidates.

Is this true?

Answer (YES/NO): YES